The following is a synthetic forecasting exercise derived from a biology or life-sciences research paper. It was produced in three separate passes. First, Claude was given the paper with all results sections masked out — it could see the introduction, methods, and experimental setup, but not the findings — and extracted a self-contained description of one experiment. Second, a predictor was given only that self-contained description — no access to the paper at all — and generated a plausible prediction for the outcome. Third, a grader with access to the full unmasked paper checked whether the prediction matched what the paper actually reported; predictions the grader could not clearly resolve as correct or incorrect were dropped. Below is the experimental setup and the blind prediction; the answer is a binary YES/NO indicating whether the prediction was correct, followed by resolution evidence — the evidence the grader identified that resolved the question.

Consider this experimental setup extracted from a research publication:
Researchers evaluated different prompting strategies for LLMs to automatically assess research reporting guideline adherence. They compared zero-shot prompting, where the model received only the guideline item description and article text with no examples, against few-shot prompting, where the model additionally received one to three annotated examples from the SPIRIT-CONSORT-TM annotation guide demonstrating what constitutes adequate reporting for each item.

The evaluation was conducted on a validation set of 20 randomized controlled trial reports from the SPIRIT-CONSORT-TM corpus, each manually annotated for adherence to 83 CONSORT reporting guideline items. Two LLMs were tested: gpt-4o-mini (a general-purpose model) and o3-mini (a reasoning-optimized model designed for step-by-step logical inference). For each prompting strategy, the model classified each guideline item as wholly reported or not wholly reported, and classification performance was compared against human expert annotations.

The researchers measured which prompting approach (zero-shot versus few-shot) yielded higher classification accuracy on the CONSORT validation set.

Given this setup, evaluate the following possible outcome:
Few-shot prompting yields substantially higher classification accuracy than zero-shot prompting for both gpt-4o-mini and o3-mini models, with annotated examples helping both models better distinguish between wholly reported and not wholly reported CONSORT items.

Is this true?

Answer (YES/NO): NO